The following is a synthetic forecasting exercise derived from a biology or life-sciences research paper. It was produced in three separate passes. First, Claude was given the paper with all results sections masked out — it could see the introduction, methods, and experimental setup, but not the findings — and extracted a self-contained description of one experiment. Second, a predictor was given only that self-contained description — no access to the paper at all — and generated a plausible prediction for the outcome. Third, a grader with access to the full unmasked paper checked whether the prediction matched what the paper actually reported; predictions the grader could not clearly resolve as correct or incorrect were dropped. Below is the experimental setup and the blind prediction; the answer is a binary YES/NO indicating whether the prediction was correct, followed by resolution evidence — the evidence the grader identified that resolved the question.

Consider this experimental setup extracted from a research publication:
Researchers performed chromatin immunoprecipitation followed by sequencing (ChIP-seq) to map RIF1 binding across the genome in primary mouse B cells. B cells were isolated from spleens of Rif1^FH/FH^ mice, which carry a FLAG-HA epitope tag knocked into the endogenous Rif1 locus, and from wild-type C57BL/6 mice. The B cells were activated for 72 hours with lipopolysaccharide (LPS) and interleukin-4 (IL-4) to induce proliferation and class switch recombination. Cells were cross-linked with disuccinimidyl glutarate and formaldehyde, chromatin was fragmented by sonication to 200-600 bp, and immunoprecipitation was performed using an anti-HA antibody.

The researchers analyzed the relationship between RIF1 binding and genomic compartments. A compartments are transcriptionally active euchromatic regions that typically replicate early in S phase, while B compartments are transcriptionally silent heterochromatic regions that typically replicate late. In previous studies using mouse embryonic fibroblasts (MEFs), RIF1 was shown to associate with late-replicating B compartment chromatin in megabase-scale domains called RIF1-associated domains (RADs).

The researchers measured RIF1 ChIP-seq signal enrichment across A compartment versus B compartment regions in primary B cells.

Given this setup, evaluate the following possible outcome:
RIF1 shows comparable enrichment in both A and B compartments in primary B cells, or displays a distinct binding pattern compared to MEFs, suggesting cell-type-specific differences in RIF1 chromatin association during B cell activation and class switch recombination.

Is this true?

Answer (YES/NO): YES